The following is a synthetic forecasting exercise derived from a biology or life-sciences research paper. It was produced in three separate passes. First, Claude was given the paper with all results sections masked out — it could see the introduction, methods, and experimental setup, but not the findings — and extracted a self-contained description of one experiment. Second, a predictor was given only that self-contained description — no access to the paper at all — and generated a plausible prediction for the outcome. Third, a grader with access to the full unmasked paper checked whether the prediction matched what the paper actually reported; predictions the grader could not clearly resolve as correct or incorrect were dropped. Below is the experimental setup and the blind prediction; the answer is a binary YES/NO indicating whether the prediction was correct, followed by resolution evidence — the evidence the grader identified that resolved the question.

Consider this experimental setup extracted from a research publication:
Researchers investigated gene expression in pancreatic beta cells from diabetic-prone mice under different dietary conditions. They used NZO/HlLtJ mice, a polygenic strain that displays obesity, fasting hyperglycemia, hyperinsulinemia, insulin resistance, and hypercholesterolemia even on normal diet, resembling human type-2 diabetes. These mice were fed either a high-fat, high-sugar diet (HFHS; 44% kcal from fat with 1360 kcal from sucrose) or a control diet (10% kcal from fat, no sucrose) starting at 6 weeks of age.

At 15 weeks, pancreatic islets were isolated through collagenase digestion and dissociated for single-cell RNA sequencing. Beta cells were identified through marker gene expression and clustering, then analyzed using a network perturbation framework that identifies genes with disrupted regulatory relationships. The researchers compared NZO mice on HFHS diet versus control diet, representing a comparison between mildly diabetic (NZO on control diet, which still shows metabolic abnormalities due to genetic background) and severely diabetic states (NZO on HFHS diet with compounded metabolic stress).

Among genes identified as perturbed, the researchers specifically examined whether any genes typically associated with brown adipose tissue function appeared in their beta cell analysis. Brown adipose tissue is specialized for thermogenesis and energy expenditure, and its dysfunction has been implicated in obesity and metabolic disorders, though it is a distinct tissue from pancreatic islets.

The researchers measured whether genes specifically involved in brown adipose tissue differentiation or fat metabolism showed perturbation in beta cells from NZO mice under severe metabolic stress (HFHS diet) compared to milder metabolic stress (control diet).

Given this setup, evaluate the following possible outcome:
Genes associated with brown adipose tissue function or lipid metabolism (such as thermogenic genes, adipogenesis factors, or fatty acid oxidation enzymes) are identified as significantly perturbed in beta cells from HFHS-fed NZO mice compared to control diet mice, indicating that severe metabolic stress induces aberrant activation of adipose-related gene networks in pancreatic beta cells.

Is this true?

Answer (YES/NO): YES